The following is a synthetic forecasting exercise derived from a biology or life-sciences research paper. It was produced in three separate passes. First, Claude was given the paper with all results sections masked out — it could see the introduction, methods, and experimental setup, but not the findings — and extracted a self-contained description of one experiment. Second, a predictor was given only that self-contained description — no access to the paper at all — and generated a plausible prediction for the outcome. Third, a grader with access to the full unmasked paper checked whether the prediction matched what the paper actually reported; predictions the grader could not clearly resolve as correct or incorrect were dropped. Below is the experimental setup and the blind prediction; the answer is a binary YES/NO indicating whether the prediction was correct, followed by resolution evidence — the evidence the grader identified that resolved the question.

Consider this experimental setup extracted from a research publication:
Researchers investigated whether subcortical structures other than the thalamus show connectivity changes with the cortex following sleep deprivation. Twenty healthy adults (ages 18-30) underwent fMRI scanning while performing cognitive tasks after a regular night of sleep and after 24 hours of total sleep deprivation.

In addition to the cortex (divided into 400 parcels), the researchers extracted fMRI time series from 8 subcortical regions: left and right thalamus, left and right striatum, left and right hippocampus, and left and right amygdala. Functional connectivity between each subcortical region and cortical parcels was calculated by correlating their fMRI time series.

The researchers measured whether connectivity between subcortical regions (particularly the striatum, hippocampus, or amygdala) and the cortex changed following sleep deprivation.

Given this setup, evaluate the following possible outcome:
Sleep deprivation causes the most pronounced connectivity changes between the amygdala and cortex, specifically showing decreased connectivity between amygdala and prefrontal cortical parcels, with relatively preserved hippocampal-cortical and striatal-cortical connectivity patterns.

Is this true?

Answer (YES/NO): NO